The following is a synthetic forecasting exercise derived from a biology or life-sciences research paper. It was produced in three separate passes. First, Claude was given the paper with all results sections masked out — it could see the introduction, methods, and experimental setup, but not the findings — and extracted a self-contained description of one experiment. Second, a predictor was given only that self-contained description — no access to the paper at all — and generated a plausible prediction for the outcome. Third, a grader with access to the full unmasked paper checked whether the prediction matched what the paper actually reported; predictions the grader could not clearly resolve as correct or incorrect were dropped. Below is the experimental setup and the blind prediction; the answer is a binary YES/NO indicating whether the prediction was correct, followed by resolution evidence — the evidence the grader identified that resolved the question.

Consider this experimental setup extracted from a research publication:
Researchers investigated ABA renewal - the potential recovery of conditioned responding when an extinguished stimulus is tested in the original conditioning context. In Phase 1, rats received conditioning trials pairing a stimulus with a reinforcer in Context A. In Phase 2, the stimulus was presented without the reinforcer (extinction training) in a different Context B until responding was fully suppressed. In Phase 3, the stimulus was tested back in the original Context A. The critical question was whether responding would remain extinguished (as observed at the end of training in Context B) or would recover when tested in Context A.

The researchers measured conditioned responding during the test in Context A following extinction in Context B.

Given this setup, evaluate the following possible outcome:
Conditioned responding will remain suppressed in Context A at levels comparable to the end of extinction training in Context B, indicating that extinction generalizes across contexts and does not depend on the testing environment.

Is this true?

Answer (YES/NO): NO